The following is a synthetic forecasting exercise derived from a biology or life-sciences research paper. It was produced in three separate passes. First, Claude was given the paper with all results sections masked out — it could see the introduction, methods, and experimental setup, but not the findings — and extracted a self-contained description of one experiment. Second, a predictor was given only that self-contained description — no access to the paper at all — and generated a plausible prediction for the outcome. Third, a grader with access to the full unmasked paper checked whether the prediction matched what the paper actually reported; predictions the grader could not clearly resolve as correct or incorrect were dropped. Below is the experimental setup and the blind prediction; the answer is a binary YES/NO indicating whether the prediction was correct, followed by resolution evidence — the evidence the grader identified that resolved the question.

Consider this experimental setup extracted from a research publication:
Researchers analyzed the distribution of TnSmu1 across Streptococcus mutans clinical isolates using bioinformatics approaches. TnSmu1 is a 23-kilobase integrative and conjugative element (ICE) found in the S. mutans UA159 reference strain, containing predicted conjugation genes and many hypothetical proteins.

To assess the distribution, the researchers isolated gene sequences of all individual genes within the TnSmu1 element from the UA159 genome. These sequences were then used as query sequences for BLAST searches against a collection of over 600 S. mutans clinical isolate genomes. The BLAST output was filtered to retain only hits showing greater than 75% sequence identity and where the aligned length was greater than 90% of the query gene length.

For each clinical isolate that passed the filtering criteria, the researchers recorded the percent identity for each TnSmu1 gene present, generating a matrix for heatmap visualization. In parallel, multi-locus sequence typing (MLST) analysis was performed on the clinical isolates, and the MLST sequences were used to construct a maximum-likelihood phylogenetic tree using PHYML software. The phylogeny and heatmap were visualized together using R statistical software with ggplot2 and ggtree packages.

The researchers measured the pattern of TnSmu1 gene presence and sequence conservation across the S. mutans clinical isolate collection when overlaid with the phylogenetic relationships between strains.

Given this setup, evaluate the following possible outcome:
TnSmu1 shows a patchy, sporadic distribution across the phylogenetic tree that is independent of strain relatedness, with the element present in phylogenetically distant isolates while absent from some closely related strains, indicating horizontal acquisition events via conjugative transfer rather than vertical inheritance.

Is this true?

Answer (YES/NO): YES